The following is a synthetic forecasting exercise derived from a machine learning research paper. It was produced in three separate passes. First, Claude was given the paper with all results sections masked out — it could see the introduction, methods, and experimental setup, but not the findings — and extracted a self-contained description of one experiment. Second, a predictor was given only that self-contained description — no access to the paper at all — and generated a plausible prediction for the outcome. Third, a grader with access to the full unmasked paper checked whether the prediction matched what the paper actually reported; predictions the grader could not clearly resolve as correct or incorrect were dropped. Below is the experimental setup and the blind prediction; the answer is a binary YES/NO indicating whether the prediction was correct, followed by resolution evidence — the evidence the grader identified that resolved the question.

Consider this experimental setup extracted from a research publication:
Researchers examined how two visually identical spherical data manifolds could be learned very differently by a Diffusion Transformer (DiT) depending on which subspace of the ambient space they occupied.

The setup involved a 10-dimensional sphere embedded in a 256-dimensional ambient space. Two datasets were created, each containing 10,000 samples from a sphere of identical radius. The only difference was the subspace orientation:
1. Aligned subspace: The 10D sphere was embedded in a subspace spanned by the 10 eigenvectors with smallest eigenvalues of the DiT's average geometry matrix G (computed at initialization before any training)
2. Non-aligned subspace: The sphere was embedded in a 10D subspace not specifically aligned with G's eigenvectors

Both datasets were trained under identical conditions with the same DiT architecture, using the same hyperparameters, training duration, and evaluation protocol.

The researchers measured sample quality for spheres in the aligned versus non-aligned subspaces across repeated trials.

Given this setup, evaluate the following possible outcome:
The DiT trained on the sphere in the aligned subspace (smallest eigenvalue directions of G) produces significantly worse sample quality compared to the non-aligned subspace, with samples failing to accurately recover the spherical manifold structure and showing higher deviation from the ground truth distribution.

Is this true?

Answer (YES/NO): NO